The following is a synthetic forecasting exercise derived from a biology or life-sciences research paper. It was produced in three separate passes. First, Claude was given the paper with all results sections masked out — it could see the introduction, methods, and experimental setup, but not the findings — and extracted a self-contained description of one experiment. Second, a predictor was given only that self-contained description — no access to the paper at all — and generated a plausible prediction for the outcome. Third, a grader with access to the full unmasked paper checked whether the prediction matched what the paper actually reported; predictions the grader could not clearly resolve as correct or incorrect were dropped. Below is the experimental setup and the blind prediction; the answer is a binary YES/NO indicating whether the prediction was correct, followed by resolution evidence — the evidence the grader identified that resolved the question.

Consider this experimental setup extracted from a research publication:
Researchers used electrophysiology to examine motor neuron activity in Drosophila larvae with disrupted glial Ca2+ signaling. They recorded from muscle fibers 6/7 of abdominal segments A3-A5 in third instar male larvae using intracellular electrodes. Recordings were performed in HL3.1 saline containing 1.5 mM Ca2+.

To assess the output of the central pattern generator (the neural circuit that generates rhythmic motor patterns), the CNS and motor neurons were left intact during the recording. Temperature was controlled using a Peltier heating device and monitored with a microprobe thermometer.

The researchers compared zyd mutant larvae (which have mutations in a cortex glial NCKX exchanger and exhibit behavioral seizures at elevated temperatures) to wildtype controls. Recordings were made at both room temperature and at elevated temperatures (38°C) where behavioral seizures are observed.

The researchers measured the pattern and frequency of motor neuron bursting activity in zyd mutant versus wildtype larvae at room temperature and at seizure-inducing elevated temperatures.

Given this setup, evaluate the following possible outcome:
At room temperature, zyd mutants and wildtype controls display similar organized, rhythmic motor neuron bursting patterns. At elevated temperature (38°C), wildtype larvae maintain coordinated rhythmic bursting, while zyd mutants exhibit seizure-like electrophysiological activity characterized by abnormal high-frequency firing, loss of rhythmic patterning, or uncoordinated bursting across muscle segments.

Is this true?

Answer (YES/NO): YES